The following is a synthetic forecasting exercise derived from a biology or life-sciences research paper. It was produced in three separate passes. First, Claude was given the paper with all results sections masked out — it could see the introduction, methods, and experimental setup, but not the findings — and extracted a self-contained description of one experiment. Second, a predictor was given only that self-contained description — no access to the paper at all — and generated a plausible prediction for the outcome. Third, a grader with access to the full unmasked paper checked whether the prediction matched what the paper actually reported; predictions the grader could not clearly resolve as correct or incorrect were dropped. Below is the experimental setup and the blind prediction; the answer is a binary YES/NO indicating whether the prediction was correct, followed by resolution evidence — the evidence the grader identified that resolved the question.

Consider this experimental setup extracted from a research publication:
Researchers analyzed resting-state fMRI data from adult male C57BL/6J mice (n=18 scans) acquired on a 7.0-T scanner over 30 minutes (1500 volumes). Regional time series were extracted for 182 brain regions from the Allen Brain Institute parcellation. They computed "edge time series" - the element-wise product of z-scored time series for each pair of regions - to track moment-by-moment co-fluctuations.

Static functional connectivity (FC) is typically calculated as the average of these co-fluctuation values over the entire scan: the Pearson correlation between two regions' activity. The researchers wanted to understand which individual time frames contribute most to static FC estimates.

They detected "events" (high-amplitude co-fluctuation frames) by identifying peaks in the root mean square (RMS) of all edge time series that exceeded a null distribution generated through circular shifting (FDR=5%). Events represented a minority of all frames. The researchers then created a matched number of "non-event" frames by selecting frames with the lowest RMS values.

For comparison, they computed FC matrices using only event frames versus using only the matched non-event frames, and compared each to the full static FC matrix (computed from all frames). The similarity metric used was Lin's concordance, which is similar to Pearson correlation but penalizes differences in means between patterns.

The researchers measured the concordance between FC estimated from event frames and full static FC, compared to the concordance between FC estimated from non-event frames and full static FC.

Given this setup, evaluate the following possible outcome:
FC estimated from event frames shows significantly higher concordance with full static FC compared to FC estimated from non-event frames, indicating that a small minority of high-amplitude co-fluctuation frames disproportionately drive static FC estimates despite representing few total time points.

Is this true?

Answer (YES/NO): YES